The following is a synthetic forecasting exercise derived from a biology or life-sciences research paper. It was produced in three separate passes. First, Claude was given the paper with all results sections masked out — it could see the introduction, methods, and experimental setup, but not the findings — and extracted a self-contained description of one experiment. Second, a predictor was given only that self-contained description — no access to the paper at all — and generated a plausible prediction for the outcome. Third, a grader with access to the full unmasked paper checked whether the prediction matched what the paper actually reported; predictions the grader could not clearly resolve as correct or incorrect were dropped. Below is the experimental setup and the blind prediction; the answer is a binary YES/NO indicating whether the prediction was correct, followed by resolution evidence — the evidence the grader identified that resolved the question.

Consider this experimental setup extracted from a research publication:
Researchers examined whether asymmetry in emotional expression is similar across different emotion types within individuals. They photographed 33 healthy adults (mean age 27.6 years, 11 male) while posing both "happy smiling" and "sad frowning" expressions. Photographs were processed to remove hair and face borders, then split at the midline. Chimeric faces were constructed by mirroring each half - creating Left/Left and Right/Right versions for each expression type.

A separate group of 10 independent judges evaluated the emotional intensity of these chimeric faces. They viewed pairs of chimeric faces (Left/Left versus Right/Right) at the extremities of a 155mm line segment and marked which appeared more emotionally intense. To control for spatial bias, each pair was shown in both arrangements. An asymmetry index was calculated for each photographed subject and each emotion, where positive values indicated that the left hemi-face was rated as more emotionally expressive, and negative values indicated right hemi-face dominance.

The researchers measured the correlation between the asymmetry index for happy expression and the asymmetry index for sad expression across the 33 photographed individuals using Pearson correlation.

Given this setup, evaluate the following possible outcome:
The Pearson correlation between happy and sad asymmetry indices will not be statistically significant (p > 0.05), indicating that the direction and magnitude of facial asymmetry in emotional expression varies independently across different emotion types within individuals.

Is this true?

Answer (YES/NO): NO